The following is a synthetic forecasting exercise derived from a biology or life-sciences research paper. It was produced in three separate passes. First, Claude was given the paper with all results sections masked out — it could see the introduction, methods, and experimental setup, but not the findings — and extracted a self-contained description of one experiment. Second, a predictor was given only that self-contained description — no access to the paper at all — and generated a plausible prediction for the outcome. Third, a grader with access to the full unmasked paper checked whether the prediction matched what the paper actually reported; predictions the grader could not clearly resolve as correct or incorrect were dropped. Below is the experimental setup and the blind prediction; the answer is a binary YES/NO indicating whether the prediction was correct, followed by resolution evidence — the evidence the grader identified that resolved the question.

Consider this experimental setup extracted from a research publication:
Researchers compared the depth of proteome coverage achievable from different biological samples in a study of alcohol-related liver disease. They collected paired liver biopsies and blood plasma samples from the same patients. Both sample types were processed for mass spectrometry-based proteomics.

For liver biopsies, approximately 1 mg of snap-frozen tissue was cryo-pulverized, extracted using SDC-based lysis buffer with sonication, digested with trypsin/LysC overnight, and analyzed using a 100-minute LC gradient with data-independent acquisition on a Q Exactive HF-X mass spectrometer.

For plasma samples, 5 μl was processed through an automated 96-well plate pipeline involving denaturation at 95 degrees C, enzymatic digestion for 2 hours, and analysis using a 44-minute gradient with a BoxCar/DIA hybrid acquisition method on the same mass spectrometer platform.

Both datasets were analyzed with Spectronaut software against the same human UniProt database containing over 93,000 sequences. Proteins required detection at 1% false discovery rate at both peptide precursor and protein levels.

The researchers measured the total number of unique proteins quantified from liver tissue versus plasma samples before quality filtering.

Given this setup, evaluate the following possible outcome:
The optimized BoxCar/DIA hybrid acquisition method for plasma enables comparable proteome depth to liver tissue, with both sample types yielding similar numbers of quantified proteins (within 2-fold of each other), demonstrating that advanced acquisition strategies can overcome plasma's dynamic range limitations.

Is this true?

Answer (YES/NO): NO